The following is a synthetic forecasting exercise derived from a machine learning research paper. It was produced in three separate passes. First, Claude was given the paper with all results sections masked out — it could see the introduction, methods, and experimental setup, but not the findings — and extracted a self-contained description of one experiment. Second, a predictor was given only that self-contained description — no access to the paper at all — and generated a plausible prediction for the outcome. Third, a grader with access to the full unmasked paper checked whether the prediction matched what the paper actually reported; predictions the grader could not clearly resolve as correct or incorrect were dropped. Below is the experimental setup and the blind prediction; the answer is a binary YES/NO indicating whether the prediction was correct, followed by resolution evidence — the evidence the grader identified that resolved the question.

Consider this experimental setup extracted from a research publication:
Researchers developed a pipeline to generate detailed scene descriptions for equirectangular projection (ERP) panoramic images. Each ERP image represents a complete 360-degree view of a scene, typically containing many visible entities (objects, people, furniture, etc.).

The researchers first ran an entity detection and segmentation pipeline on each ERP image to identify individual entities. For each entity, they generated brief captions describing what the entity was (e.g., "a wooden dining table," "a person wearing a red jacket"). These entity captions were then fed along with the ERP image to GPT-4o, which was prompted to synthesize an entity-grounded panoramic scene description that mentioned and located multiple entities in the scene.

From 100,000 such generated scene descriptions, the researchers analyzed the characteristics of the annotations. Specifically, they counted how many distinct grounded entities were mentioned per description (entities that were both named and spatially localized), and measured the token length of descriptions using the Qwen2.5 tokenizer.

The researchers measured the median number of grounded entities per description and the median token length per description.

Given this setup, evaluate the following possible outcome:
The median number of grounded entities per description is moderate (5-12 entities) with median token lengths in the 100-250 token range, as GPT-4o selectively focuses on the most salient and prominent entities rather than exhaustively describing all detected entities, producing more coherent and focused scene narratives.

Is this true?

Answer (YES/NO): NO